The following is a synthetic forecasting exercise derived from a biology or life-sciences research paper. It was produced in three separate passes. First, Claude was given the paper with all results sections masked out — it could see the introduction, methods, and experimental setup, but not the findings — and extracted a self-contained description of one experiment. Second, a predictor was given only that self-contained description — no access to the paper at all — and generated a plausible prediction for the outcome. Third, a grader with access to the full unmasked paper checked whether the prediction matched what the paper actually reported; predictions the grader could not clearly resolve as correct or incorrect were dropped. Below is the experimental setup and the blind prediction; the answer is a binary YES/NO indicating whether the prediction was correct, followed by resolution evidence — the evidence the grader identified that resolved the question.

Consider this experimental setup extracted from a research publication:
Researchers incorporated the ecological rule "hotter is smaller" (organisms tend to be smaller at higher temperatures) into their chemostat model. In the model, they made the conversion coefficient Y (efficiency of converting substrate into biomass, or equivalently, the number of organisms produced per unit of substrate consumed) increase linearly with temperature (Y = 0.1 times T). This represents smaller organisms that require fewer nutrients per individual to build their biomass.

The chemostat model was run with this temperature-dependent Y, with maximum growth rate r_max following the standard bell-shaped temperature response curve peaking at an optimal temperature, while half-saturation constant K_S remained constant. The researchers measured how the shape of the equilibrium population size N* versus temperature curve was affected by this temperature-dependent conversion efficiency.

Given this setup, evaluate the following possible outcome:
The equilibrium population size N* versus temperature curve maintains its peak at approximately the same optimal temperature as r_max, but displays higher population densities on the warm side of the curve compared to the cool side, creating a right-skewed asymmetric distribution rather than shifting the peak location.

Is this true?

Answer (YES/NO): NO